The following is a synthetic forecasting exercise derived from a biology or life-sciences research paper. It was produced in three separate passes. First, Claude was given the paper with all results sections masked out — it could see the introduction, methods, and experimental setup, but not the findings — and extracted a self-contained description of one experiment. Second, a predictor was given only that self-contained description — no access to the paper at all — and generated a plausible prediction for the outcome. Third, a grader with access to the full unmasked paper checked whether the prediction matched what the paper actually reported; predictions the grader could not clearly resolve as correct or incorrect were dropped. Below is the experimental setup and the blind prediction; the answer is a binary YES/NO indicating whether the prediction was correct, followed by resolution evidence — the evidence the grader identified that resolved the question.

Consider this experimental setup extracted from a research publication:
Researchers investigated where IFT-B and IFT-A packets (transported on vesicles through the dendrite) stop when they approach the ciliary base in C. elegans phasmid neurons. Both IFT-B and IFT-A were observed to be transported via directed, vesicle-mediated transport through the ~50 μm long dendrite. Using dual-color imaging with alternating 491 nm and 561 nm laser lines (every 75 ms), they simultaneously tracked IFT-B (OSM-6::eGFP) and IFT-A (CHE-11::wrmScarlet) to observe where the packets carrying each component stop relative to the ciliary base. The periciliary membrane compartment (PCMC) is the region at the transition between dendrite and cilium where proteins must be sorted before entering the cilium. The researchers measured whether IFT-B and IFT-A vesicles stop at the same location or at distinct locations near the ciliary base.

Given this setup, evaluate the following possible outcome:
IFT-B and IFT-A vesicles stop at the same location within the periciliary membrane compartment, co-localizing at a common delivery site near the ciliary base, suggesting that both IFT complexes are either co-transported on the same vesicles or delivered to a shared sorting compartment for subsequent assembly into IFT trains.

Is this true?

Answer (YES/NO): NO